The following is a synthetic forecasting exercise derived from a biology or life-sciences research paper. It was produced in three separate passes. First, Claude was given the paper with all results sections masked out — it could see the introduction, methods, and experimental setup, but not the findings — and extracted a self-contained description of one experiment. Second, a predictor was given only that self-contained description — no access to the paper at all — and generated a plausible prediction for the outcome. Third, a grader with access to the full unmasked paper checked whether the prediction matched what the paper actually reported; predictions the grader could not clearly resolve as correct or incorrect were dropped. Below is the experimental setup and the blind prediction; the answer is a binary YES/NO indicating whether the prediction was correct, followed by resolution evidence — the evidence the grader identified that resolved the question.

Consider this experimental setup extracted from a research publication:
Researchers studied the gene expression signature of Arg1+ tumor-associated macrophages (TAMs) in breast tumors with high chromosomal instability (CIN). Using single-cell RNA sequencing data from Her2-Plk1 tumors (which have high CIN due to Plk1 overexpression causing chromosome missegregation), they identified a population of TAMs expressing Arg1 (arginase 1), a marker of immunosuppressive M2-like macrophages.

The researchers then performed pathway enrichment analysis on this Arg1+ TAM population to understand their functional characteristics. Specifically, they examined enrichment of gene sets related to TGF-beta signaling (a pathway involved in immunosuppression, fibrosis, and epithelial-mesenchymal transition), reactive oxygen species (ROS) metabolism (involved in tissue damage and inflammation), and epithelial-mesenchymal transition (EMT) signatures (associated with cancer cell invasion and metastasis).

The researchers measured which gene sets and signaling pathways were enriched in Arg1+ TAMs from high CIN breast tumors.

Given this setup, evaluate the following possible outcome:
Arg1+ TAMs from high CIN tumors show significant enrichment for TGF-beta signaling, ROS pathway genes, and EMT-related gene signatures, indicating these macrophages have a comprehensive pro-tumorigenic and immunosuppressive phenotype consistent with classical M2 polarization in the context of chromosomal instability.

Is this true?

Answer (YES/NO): YES